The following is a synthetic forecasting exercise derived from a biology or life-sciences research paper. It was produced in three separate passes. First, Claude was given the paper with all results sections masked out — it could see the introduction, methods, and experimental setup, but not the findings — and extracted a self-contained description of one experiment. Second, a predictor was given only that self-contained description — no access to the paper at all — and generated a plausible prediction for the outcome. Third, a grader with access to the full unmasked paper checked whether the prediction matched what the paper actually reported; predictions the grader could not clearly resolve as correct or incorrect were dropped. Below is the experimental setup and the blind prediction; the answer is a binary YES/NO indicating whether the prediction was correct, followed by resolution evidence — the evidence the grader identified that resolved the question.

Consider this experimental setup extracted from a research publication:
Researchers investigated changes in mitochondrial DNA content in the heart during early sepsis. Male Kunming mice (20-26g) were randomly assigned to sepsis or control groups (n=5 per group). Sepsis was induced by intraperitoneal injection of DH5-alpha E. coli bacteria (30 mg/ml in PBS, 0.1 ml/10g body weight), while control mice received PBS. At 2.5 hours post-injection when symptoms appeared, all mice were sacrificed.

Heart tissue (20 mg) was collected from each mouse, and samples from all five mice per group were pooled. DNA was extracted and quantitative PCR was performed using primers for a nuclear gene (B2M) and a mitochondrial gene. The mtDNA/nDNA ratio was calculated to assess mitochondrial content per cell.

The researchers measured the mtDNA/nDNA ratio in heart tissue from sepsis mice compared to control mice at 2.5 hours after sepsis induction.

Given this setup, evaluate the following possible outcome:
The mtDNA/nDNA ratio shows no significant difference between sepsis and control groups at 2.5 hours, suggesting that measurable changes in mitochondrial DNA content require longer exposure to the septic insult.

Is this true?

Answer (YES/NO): NO